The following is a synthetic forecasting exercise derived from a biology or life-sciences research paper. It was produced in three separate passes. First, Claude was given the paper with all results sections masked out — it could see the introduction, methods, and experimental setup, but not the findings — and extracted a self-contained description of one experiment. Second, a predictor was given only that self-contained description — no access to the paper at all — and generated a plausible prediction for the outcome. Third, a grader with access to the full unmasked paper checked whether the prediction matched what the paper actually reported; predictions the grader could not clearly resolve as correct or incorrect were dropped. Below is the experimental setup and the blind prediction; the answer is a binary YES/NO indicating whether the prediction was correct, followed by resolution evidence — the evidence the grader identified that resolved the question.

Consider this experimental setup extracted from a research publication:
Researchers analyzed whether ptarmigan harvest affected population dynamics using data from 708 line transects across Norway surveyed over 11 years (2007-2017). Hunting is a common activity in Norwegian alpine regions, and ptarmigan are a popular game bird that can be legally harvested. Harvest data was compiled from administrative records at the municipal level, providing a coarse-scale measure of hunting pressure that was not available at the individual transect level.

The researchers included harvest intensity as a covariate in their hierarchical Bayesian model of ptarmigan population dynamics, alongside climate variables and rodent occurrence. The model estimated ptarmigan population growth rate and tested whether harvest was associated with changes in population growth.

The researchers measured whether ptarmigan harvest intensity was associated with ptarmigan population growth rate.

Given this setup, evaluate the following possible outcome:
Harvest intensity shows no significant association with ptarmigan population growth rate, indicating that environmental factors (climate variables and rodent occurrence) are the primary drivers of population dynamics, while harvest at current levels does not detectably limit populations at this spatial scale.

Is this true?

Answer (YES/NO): YES